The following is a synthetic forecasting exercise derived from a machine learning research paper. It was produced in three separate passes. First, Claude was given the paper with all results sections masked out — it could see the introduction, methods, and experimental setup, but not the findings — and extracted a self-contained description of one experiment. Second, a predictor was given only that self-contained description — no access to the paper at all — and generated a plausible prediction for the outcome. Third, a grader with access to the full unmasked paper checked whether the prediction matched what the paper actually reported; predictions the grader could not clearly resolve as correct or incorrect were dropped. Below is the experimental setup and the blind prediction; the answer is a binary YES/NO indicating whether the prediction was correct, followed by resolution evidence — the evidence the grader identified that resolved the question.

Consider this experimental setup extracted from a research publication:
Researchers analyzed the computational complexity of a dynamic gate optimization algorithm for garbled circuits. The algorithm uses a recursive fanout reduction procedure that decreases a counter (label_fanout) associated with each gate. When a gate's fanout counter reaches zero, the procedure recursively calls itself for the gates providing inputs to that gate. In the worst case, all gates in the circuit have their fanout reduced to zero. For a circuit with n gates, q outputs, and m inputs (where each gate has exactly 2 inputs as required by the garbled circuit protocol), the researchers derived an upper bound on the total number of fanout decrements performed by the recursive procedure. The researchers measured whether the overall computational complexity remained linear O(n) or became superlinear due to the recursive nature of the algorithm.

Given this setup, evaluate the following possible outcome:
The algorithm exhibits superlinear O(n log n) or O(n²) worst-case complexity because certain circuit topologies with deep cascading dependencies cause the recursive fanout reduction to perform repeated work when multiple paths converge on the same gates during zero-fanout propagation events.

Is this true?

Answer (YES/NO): NO